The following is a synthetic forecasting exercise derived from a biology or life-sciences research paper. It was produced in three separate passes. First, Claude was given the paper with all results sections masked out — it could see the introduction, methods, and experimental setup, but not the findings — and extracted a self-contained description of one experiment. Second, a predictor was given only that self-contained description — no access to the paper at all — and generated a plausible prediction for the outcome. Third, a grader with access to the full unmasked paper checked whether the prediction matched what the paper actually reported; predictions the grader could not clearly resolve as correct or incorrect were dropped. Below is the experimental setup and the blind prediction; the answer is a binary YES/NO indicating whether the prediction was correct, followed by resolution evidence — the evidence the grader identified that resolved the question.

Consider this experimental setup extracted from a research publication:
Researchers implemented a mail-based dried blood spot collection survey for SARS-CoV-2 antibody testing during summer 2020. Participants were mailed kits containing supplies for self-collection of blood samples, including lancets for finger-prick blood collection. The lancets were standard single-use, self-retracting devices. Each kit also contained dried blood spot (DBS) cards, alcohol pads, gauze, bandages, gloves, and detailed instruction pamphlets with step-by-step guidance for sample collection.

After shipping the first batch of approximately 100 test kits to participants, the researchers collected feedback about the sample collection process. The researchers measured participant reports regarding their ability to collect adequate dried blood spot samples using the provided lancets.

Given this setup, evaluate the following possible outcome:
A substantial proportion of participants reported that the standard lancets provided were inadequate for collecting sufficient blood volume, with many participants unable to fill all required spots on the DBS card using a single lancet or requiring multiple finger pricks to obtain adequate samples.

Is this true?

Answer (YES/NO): YES